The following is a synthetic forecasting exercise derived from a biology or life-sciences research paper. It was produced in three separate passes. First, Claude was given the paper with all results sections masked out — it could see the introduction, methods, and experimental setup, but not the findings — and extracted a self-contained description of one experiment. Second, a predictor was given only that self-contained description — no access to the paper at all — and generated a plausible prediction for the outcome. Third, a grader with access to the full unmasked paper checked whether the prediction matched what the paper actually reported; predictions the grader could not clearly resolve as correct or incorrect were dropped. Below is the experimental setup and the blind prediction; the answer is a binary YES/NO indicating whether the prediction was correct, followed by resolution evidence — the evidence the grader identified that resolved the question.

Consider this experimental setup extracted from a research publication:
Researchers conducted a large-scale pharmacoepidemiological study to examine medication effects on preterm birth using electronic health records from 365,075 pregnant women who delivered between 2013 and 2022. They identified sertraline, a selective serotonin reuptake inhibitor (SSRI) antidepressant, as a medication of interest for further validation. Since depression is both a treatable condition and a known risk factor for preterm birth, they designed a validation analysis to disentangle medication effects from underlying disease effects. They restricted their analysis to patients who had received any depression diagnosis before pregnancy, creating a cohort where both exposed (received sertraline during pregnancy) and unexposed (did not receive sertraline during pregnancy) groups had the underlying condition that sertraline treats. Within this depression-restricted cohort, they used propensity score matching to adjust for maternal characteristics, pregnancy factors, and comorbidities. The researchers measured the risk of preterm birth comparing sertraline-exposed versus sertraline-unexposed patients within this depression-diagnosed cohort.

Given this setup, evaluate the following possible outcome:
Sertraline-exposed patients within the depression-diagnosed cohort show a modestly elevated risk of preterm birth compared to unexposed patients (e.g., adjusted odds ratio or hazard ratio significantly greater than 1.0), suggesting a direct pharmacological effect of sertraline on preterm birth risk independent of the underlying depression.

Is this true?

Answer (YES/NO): YES